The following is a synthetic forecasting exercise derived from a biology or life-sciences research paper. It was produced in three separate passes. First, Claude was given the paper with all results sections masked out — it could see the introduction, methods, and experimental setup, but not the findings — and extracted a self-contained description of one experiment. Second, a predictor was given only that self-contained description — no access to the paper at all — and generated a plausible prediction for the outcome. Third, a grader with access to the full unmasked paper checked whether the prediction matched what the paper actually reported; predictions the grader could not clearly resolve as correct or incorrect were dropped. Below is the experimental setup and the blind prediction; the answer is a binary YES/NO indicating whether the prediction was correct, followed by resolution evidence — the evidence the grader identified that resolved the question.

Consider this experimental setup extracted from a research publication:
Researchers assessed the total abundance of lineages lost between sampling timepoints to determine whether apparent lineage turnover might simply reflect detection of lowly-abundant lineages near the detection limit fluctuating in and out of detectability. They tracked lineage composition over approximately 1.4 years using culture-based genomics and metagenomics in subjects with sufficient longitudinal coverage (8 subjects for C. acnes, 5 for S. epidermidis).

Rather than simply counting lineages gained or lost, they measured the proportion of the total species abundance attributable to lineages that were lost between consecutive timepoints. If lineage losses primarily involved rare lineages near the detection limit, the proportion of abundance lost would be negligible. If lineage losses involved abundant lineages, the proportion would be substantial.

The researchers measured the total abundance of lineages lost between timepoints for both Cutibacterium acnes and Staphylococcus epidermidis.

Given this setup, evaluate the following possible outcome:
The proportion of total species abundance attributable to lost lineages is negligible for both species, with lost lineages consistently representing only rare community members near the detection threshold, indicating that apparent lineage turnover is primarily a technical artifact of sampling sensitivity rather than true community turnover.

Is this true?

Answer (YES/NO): NO